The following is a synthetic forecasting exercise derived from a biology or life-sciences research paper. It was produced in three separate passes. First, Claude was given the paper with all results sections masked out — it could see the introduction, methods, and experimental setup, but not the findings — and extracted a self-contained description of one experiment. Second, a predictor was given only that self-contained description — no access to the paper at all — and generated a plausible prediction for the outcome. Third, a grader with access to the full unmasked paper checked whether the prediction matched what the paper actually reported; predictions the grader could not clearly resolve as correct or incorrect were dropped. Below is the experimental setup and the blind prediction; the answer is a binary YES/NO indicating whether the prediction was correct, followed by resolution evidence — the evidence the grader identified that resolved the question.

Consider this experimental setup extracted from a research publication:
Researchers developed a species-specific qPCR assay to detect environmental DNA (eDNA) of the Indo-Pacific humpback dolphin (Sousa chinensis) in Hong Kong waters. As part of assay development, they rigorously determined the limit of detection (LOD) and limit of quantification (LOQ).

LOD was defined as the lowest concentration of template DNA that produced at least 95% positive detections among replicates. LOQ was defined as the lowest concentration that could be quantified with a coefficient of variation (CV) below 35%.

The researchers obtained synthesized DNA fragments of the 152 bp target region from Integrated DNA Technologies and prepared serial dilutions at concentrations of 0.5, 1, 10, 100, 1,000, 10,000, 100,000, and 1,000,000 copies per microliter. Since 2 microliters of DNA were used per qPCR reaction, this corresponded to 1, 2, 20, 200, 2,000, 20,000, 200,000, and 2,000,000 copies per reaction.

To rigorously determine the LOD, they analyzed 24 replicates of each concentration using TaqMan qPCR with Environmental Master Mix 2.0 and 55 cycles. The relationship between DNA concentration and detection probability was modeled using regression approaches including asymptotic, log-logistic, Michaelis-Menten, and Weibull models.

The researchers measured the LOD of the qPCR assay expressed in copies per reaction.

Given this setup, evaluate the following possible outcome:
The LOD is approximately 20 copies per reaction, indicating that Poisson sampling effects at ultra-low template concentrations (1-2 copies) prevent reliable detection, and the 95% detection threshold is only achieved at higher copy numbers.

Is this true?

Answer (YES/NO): NO